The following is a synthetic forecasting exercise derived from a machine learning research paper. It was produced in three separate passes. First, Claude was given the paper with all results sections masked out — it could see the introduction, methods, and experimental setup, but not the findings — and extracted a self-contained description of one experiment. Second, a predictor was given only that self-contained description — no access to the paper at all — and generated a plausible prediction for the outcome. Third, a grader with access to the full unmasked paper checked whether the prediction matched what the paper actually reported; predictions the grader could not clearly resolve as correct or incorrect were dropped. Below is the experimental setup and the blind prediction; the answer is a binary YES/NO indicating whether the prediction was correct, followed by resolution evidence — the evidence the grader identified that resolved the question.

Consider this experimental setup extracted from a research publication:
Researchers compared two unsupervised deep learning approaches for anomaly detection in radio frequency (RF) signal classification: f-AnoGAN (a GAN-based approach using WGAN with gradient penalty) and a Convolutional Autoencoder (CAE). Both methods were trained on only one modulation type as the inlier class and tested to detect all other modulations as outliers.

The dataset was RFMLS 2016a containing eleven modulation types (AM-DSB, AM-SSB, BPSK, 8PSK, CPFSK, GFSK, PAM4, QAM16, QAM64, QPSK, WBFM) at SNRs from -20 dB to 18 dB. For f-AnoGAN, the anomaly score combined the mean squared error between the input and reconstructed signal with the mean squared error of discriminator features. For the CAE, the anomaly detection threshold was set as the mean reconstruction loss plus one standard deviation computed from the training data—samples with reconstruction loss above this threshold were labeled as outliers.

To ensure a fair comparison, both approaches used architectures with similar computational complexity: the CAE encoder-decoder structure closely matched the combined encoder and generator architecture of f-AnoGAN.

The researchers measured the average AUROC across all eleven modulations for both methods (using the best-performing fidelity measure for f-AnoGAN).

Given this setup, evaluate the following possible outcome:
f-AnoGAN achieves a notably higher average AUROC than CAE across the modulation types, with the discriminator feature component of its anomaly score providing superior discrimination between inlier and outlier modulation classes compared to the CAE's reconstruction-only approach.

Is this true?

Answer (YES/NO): YES